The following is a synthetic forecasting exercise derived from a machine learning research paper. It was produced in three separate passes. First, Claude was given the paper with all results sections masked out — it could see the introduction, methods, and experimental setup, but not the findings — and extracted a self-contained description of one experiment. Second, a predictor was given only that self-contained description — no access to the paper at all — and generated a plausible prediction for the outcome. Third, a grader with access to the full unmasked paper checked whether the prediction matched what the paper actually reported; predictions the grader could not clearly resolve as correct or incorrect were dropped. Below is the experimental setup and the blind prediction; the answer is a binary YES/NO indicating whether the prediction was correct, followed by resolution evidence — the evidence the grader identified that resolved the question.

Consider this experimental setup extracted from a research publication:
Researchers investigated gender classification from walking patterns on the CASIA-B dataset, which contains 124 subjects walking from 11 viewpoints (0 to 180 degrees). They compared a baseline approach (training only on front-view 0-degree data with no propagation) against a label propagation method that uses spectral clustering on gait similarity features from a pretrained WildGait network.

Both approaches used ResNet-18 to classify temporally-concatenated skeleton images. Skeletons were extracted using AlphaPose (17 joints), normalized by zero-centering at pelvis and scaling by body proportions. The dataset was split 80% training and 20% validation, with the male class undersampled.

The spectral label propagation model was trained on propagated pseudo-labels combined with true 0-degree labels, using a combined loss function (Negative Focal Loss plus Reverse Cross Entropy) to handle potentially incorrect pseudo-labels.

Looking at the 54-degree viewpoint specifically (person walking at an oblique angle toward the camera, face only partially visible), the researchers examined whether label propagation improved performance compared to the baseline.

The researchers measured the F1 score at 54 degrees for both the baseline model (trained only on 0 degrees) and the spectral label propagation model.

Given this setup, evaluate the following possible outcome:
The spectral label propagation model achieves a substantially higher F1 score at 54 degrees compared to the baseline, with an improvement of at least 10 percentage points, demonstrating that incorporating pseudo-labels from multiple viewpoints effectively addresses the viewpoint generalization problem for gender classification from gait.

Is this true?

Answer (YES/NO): NO